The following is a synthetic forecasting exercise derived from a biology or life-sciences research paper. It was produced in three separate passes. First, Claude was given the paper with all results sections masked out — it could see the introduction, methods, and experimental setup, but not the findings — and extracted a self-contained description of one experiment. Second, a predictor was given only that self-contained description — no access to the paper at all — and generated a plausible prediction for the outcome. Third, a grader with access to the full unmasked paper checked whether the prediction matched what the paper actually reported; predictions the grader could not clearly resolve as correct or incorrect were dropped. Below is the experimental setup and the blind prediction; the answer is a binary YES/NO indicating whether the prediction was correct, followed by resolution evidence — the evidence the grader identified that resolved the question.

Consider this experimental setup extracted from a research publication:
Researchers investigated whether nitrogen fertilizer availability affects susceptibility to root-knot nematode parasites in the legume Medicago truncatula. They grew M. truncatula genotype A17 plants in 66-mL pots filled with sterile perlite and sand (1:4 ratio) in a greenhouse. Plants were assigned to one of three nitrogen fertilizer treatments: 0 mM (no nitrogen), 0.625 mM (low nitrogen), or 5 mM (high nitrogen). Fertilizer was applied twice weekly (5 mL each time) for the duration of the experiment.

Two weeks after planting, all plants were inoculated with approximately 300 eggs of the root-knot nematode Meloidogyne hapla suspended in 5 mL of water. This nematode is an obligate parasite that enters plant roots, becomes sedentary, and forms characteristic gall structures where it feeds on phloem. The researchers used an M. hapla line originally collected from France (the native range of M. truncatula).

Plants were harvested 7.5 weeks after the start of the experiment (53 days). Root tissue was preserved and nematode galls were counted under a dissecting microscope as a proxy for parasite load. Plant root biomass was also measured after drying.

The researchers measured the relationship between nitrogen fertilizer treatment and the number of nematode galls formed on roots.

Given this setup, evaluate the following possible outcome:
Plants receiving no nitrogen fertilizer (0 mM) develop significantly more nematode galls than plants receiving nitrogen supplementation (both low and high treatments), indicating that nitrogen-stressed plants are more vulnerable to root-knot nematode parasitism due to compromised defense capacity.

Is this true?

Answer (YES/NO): NO